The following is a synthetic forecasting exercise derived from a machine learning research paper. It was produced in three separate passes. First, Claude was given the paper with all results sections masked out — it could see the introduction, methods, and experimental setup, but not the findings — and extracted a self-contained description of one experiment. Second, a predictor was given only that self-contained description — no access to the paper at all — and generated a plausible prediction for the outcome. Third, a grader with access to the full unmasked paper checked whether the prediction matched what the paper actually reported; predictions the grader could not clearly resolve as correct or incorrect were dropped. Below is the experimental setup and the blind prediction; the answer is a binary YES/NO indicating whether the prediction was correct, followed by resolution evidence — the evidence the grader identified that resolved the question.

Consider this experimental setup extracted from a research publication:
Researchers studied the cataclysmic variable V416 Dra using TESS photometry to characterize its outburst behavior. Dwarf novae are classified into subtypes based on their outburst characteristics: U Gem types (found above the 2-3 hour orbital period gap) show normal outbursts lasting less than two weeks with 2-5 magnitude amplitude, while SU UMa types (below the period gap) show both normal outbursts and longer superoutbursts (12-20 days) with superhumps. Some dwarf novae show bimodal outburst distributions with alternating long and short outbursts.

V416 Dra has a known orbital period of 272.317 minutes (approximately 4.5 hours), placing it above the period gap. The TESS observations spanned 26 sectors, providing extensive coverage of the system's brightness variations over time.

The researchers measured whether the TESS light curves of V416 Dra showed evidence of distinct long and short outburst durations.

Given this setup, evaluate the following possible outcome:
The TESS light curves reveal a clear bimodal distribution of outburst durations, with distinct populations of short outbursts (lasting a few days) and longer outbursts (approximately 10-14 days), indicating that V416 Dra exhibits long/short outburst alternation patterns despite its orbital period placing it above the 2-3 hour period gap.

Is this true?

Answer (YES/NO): YES